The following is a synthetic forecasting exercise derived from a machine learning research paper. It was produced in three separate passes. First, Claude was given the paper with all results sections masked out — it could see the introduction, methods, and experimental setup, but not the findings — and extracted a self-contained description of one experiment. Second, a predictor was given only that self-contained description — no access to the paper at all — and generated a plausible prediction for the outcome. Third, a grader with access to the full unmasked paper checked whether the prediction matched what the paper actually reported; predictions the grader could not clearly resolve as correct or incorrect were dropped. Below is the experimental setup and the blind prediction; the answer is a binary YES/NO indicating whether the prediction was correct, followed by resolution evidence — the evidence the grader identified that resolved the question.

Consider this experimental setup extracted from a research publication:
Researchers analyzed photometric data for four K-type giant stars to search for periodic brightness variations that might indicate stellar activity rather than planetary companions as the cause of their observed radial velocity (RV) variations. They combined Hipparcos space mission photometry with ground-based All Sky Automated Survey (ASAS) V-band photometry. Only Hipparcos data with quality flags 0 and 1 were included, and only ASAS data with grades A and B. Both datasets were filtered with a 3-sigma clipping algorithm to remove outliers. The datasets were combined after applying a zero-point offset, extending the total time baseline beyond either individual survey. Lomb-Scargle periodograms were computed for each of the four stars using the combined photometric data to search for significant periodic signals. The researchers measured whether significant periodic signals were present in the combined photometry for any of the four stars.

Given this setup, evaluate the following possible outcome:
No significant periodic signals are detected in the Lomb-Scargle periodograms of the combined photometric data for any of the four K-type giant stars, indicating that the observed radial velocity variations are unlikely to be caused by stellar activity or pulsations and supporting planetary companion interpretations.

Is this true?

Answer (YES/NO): YES